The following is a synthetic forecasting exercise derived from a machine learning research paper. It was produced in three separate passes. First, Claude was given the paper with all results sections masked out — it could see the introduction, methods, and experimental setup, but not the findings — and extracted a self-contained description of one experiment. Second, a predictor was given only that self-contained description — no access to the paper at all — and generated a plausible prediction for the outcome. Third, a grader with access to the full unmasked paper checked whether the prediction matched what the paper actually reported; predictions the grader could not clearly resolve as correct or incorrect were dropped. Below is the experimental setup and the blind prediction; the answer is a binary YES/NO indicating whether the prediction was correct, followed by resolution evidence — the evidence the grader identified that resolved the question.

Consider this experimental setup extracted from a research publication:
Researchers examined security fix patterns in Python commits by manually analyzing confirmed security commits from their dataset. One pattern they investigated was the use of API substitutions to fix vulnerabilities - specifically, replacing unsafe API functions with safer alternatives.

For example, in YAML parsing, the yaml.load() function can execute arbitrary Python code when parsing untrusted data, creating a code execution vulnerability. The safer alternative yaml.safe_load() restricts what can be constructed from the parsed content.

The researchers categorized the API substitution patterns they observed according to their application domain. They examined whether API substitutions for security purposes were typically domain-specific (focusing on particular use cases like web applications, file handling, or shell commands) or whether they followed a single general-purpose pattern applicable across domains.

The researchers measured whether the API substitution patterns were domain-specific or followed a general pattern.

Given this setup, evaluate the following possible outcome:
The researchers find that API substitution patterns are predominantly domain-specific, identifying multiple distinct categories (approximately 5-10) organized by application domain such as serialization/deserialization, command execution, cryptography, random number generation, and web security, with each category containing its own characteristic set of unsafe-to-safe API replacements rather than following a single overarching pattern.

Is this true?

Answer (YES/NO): NO